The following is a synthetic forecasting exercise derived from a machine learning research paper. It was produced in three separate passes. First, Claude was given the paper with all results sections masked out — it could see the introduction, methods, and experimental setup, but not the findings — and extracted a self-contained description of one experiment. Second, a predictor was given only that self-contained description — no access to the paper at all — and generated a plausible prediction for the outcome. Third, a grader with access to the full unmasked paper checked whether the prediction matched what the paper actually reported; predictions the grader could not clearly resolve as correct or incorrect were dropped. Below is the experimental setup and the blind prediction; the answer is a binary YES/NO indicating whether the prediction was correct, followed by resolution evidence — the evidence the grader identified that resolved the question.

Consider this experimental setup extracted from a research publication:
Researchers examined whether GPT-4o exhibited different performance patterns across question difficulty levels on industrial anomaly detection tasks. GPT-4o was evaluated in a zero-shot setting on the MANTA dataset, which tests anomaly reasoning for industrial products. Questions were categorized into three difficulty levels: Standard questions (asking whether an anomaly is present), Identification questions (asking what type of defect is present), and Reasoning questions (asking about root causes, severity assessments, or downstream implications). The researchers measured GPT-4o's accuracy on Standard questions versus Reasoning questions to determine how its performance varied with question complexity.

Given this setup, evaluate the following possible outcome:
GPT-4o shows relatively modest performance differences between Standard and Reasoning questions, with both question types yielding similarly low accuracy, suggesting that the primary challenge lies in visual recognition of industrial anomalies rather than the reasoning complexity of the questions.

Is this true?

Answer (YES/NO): NO